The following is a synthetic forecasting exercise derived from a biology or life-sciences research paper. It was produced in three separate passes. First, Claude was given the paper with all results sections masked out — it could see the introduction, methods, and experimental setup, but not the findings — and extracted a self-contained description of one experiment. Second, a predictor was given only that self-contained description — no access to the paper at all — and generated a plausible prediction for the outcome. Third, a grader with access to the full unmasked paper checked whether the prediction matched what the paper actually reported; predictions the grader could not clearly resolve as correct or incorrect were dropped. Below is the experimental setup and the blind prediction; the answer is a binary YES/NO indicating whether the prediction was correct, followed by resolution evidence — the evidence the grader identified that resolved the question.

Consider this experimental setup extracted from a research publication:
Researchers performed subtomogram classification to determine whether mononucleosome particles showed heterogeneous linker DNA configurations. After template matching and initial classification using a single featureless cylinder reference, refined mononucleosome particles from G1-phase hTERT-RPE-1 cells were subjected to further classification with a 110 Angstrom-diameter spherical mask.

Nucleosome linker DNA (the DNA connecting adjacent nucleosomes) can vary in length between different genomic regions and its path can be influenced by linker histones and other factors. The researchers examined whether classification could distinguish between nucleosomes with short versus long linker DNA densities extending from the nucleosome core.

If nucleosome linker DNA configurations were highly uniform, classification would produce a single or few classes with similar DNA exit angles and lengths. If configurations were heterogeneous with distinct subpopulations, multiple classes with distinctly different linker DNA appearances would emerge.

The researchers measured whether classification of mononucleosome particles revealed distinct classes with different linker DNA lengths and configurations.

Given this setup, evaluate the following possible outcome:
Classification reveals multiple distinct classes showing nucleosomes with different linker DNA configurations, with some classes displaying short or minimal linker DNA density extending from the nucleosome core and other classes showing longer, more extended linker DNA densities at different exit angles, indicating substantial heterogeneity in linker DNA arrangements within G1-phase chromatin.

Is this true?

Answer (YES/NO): YES